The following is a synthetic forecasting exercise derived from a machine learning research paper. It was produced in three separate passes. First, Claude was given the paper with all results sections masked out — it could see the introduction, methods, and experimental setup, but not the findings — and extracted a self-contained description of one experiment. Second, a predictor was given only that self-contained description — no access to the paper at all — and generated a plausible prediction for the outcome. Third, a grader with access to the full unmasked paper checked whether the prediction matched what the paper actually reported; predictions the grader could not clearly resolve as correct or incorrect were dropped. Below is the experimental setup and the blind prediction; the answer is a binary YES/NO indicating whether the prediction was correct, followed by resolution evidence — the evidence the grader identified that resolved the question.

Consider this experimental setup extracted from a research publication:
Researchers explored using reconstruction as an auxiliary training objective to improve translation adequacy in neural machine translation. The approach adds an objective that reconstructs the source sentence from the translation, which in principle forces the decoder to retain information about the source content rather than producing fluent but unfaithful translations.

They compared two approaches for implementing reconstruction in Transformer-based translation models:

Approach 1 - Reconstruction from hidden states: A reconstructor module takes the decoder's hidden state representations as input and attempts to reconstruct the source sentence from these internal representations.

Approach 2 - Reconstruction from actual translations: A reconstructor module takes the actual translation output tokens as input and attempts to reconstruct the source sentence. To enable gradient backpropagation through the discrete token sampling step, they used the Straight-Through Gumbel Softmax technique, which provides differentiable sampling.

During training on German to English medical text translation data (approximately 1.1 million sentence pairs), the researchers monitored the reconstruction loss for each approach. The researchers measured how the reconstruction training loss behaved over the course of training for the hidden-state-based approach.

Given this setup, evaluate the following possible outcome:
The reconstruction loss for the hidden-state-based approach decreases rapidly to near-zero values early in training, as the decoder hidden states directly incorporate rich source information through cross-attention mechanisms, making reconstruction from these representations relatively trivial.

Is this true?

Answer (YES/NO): YES